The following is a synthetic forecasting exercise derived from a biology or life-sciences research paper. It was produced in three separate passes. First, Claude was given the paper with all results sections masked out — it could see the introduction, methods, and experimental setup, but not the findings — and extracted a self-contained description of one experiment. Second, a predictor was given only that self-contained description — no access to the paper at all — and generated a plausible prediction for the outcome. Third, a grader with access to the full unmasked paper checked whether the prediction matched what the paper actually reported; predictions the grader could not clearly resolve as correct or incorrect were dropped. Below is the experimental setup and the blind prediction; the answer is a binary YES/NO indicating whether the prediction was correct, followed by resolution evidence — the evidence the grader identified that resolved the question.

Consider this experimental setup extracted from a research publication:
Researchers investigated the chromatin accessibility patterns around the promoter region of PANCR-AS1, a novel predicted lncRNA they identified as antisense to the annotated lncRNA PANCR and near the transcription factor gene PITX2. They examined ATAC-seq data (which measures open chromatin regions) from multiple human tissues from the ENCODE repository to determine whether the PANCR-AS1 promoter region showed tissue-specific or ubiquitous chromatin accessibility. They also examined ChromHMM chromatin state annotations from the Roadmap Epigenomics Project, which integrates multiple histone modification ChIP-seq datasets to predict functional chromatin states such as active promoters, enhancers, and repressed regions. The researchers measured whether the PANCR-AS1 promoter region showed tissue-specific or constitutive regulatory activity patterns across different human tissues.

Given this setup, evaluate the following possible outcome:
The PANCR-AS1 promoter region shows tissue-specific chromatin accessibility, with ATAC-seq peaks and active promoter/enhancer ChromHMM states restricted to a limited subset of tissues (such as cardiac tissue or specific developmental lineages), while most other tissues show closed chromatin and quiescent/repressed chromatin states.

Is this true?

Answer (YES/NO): NO